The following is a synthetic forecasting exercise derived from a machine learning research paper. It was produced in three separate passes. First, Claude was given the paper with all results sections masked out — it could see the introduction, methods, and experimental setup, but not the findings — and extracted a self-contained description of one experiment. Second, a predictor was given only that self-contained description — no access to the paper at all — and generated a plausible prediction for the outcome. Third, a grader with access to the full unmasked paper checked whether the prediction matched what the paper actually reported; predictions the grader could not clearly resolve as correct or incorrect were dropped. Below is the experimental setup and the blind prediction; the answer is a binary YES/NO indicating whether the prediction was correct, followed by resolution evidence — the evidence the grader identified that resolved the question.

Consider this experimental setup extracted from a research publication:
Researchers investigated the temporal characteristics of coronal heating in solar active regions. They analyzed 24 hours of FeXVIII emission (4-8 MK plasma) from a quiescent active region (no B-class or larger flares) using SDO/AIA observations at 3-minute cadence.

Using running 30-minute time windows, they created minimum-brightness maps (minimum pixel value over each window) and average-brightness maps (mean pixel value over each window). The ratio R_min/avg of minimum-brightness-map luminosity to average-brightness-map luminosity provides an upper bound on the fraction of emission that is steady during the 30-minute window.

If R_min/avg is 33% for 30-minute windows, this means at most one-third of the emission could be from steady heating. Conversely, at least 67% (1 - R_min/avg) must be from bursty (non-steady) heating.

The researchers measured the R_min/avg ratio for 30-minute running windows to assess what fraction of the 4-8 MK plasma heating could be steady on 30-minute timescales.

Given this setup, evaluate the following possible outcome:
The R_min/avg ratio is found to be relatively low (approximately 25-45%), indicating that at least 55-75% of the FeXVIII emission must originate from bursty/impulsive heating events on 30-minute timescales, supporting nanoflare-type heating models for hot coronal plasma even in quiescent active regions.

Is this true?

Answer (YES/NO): YES